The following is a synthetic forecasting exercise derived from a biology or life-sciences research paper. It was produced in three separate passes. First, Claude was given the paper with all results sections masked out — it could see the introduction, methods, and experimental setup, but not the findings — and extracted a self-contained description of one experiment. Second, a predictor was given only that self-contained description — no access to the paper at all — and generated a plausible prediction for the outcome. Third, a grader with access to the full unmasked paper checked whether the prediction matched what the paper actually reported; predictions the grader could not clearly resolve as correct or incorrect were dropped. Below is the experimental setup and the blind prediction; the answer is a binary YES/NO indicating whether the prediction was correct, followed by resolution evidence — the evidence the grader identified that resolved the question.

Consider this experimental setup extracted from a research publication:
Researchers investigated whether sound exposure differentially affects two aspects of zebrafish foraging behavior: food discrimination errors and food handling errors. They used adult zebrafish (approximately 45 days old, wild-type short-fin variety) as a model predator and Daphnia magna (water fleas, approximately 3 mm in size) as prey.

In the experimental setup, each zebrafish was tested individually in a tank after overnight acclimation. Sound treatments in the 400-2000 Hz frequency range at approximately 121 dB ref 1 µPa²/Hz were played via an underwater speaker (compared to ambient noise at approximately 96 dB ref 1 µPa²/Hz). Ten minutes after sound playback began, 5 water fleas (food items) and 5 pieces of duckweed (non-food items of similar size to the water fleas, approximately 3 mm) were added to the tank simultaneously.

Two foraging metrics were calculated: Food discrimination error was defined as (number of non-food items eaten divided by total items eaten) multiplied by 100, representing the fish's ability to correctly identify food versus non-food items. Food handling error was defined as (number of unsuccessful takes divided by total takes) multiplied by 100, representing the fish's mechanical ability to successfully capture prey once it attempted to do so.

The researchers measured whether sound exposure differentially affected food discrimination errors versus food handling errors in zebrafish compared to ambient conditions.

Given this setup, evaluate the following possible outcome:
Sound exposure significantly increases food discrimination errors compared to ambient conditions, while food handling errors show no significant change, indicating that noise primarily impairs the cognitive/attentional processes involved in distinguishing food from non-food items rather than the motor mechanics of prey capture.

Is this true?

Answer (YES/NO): NO